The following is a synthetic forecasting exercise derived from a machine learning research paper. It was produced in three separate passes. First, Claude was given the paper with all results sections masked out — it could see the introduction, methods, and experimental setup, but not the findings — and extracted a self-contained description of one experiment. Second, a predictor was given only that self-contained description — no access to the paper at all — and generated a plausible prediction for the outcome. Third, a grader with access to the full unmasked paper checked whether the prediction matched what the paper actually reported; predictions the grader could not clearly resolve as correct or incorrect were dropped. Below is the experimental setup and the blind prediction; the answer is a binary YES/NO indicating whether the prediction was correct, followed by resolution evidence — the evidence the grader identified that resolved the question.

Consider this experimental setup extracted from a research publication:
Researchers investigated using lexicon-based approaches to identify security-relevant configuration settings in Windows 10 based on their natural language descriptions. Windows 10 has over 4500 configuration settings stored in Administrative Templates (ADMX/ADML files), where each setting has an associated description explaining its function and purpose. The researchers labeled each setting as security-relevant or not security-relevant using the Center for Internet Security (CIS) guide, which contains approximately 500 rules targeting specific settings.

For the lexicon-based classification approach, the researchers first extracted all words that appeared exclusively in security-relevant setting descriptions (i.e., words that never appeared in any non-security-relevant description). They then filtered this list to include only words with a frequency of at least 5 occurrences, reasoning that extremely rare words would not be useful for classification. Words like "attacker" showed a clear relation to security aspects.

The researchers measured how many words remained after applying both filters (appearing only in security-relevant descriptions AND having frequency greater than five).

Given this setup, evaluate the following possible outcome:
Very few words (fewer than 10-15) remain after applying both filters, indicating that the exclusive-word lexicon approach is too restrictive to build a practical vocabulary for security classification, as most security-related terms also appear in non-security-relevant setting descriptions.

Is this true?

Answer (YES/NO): NO